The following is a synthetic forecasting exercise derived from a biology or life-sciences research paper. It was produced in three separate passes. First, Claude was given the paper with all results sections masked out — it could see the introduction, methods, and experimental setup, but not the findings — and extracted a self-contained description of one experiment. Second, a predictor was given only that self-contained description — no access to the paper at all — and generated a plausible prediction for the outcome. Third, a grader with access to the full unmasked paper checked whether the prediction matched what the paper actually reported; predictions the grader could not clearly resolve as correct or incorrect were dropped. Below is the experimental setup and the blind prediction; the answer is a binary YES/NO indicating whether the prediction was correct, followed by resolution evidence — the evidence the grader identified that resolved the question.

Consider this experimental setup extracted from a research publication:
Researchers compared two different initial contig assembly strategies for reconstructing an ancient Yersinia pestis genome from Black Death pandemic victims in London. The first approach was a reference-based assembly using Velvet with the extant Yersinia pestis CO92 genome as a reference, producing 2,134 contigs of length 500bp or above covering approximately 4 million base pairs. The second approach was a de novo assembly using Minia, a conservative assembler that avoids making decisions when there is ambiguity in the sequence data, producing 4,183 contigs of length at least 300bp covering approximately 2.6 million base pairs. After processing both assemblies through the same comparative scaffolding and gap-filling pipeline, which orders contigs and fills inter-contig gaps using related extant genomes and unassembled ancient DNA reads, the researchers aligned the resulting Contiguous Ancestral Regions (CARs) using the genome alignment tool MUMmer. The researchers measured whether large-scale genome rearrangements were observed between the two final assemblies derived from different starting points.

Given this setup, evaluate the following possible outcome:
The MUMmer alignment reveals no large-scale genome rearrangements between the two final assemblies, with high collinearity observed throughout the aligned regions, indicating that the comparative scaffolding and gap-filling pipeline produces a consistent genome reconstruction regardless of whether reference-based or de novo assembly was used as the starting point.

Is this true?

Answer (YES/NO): YES